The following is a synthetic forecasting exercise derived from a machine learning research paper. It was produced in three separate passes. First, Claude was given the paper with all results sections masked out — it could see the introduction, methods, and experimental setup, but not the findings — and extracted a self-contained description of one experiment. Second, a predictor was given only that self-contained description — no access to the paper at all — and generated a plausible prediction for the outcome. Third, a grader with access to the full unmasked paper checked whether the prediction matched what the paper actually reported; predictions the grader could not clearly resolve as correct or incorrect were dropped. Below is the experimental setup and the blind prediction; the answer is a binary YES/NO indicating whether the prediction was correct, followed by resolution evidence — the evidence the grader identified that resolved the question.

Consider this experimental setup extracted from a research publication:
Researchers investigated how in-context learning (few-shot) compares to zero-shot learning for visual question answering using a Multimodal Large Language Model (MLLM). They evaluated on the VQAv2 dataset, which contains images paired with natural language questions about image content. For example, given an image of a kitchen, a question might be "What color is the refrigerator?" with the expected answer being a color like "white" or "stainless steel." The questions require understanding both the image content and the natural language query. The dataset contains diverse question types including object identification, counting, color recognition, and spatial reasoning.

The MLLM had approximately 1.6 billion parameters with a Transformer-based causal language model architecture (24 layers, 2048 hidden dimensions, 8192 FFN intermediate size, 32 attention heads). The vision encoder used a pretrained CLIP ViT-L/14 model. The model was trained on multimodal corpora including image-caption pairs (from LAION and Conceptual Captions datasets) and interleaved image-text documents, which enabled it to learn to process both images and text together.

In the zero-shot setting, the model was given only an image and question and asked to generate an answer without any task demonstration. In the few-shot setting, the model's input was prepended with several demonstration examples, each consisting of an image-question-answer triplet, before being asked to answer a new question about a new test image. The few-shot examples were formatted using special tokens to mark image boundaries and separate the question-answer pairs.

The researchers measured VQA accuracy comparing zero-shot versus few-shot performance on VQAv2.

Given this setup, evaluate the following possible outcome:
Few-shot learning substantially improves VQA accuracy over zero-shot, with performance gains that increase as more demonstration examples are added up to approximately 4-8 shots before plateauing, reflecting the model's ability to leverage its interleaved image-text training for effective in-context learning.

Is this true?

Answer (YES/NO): NO